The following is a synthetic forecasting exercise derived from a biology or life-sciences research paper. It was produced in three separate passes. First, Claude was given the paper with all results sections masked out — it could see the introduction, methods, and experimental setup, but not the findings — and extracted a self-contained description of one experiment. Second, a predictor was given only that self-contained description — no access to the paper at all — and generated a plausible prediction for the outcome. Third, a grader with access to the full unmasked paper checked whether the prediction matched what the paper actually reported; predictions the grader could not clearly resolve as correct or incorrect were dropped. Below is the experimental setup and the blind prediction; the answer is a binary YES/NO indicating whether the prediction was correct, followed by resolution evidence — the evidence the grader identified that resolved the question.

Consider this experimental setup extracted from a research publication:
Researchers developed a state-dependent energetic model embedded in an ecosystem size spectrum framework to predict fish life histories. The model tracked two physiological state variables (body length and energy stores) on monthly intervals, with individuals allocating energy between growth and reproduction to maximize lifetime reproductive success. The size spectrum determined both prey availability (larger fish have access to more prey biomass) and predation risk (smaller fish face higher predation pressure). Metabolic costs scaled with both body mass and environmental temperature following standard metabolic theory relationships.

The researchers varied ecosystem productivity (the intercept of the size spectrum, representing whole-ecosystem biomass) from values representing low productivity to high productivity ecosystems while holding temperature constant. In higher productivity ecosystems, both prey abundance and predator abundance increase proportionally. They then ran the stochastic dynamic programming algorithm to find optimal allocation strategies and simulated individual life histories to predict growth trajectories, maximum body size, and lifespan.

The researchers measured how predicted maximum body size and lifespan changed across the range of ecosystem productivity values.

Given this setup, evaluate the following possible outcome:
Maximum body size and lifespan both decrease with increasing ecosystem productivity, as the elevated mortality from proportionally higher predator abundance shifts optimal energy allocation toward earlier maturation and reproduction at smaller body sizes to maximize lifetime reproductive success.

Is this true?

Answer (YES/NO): NO